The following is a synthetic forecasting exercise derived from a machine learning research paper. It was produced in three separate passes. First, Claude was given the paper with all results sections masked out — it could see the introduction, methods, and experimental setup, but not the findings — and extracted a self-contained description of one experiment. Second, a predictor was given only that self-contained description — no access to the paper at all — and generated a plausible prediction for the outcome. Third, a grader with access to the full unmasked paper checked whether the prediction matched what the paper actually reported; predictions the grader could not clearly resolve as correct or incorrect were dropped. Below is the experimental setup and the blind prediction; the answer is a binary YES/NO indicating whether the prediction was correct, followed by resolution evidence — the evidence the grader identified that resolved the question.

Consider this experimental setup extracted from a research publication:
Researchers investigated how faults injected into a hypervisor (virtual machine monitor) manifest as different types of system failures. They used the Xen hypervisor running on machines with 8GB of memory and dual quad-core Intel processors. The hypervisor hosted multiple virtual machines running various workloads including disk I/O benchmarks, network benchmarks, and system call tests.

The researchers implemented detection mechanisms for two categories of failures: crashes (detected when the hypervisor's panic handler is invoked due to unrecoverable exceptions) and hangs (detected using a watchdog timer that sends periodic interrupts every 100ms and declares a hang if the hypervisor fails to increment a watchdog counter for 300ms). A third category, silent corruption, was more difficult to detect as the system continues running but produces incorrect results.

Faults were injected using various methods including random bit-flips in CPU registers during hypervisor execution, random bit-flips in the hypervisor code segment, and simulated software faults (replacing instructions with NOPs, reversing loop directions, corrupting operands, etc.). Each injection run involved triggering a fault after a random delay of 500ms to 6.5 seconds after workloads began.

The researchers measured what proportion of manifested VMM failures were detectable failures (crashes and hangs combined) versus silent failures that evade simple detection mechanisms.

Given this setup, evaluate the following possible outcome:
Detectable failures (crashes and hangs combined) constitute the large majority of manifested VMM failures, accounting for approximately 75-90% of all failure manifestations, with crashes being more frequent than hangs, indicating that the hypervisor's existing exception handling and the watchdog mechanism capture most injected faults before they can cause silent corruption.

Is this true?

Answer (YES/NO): NO